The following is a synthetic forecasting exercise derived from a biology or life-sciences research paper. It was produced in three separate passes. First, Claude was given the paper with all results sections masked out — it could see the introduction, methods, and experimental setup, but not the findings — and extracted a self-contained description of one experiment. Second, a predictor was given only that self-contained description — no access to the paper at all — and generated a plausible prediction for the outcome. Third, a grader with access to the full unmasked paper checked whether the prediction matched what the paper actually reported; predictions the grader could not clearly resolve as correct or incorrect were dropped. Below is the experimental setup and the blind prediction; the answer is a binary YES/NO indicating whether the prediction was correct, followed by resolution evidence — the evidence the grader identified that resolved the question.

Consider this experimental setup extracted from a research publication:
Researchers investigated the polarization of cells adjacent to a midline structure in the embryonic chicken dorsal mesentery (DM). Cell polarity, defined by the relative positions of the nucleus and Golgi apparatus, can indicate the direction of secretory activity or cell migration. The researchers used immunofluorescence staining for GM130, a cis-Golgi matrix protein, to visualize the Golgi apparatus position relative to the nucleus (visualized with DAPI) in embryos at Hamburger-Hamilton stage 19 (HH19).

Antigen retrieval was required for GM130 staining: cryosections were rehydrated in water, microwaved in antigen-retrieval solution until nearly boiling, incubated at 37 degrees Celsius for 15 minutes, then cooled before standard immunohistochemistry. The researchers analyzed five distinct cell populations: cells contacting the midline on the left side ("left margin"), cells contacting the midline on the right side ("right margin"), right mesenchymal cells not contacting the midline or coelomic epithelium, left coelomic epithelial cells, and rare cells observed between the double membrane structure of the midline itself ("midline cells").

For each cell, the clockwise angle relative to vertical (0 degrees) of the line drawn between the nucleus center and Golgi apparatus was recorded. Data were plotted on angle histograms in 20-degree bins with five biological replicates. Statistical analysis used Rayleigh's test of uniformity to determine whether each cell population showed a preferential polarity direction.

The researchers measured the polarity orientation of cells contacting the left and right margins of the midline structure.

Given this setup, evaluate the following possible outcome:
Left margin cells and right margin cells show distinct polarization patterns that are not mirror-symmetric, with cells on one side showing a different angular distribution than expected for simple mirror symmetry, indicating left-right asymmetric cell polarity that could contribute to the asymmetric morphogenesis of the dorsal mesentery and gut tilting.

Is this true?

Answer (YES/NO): NO